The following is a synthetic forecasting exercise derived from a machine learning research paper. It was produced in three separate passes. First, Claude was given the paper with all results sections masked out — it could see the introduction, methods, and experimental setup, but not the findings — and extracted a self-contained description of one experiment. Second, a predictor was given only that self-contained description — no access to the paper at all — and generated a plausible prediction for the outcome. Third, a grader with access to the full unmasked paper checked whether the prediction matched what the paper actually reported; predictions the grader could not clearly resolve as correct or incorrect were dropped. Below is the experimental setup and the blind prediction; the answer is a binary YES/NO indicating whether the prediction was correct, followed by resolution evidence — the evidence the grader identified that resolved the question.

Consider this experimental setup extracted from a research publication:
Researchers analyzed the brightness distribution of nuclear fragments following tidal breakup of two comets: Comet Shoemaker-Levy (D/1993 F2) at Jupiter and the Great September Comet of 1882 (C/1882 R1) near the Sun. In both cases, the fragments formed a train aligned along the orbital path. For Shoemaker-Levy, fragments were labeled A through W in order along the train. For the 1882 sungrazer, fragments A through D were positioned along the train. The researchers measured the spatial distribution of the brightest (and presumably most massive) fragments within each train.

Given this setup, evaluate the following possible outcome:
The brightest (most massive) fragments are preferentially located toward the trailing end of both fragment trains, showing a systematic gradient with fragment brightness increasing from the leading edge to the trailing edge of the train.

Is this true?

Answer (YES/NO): NO